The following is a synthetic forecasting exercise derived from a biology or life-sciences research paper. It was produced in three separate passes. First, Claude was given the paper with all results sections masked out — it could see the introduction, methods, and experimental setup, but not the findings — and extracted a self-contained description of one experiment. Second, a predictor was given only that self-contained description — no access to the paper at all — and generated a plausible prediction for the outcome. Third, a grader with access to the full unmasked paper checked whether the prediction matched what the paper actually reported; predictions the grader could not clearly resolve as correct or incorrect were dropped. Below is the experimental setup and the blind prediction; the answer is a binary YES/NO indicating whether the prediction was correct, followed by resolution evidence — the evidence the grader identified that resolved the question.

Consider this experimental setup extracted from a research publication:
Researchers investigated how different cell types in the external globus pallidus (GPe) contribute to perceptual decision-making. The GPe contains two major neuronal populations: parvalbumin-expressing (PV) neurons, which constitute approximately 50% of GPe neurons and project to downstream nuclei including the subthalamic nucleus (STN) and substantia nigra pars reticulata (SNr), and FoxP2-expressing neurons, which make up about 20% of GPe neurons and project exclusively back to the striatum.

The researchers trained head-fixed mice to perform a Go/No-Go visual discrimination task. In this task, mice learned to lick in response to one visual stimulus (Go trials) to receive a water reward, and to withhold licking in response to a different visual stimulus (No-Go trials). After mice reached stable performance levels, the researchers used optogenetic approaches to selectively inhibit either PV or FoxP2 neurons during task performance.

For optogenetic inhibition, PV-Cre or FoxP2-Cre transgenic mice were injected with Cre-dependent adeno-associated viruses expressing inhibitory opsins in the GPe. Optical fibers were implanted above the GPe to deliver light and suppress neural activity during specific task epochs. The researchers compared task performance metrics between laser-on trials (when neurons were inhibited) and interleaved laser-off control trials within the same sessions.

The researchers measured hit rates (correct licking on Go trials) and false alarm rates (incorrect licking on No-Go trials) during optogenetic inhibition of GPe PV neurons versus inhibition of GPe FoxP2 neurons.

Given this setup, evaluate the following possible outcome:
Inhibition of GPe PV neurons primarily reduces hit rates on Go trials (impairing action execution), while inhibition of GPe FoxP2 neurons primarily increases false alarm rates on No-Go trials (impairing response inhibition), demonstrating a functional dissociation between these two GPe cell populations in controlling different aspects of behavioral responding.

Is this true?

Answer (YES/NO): NO